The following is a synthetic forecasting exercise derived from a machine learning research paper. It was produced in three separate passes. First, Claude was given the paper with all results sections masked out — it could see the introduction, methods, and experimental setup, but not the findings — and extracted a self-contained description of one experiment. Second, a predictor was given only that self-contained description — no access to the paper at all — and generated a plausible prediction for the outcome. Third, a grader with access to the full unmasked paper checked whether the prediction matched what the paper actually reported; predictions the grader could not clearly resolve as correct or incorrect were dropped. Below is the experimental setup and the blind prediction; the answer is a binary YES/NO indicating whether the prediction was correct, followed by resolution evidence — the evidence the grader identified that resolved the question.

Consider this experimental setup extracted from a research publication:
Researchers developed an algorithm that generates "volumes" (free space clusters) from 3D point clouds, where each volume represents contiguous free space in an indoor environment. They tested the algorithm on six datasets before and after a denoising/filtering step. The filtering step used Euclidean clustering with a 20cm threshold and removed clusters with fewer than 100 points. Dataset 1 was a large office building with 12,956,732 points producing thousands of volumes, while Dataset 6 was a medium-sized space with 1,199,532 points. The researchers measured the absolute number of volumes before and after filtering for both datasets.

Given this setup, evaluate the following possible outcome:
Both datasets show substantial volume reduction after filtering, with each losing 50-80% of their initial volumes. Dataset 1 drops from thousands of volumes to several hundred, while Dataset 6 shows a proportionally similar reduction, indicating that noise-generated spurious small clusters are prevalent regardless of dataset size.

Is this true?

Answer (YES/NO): NO